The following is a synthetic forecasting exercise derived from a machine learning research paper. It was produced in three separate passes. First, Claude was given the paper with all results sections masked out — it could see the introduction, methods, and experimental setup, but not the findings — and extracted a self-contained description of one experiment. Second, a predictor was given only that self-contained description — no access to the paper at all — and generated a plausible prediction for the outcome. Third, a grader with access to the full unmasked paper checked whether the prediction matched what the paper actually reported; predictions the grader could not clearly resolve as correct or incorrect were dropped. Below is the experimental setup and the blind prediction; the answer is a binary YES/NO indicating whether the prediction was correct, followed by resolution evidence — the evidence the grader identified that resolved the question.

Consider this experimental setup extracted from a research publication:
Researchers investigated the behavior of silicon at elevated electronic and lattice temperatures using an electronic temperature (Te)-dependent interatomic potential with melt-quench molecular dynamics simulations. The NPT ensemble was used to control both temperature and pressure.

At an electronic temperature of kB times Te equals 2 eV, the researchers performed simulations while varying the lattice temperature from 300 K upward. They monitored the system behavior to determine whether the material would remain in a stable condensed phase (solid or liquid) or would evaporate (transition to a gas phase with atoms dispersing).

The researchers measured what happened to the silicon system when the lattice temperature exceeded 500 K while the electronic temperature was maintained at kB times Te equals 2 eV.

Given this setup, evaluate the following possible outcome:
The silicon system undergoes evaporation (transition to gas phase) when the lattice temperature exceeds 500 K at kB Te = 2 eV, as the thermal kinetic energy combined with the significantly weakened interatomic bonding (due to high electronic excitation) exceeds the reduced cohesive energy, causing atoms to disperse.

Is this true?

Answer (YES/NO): YES